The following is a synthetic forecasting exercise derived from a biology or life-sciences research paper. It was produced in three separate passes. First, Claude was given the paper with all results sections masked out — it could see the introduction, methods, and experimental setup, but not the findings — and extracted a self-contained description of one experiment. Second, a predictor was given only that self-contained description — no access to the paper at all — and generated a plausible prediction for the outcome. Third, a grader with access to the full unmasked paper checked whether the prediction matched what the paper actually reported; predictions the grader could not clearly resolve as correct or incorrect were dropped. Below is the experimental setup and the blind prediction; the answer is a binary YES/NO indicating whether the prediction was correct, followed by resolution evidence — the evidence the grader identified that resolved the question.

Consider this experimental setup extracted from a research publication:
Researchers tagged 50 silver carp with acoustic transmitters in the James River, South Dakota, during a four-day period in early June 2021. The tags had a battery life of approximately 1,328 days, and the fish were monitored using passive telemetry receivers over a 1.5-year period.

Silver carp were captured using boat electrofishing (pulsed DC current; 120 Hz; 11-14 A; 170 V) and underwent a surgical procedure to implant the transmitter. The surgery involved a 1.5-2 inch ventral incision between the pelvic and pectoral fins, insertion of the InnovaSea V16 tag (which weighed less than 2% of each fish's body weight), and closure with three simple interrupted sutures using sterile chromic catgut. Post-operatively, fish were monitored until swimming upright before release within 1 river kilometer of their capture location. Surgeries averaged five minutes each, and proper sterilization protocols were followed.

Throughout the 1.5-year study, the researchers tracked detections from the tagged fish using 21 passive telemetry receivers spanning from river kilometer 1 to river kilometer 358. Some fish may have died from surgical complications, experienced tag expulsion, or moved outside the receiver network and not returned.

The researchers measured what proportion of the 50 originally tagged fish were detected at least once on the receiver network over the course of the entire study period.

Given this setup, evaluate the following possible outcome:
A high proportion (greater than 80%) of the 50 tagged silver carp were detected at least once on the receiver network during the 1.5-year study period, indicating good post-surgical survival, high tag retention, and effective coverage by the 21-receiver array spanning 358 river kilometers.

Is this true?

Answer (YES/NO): NO